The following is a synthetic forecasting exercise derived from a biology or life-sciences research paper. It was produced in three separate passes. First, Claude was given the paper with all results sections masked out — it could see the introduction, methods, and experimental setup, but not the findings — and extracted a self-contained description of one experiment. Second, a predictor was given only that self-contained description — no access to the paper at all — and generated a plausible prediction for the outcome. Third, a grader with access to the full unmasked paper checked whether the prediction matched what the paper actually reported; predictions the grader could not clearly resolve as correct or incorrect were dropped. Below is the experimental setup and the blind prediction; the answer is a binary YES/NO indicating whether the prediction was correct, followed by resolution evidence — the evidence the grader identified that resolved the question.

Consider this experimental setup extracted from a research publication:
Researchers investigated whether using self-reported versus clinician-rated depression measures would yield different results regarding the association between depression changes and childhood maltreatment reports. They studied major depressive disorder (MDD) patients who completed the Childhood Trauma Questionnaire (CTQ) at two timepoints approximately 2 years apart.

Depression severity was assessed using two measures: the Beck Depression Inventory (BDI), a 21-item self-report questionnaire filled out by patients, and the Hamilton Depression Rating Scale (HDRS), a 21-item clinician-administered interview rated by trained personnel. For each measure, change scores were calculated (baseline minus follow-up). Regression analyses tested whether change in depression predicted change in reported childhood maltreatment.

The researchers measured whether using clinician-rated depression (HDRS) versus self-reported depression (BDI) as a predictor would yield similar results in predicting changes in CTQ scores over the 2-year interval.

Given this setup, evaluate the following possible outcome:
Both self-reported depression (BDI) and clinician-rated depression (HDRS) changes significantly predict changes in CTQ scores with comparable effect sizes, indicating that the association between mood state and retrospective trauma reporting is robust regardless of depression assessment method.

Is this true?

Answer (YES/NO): NO